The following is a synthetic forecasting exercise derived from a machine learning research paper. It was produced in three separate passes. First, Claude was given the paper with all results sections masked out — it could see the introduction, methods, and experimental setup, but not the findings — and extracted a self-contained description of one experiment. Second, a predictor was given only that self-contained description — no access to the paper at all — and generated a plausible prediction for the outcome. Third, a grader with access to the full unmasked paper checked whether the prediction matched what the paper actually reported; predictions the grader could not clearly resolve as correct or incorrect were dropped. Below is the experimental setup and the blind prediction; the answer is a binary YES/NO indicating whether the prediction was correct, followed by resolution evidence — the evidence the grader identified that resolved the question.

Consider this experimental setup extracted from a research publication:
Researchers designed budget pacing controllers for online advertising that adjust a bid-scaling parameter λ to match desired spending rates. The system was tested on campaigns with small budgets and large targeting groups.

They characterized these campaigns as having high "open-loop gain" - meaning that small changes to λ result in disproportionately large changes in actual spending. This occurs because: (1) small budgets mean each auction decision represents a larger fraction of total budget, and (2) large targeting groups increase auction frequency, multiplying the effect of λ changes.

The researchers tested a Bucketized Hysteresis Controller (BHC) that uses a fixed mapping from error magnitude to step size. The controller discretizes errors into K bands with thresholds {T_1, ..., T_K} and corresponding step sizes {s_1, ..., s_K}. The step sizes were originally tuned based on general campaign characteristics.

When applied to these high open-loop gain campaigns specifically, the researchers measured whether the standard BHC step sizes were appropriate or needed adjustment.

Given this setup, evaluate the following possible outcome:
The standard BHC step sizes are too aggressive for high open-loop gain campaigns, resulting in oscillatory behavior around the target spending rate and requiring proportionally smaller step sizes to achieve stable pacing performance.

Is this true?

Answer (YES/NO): YES